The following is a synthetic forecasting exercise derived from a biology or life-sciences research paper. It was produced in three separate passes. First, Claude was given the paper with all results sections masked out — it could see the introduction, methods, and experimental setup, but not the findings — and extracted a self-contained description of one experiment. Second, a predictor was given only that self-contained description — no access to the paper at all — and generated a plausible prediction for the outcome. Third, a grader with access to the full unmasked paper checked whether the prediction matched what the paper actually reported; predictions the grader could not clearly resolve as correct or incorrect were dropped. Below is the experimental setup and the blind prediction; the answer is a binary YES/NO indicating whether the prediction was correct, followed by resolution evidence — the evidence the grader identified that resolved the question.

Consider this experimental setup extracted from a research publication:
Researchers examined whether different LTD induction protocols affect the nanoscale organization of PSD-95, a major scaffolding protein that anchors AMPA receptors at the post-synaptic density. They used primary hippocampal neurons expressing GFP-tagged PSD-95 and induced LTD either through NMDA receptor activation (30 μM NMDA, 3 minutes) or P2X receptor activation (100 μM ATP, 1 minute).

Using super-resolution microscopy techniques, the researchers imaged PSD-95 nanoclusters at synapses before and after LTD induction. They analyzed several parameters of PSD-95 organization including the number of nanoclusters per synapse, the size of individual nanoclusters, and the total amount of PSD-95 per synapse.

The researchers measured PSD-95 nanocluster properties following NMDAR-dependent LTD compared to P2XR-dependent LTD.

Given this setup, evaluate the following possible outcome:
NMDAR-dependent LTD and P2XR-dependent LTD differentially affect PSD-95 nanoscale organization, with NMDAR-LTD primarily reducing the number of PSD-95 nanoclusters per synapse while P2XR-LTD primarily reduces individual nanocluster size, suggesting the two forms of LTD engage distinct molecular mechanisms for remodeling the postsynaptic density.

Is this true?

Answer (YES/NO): NO